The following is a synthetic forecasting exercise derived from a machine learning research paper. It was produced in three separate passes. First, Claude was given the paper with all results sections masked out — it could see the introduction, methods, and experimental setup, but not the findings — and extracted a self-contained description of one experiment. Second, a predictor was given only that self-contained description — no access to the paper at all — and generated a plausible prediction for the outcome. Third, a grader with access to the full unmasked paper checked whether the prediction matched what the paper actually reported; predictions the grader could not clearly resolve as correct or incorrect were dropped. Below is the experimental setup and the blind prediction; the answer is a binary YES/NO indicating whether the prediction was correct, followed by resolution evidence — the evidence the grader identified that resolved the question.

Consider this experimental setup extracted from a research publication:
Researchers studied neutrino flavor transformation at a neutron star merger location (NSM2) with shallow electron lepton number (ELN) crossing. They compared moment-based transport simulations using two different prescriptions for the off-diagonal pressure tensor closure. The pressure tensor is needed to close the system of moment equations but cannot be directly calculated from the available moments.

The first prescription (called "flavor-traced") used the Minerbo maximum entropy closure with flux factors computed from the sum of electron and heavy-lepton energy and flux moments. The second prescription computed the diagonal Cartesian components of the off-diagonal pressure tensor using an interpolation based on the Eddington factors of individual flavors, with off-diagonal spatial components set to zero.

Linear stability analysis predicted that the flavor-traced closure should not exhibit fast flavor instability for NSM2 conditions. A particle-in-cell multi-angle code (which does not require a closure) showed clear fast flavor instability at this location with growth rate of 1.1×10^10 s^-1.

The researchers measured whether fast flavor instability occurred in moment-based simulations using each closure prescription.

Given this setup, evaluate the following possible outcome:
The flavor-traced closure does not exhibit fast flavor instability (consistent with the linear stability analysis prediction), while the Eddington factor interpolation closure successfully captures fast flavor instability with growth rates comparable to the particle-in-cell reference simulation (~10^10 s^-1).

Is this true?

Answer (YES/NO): YES